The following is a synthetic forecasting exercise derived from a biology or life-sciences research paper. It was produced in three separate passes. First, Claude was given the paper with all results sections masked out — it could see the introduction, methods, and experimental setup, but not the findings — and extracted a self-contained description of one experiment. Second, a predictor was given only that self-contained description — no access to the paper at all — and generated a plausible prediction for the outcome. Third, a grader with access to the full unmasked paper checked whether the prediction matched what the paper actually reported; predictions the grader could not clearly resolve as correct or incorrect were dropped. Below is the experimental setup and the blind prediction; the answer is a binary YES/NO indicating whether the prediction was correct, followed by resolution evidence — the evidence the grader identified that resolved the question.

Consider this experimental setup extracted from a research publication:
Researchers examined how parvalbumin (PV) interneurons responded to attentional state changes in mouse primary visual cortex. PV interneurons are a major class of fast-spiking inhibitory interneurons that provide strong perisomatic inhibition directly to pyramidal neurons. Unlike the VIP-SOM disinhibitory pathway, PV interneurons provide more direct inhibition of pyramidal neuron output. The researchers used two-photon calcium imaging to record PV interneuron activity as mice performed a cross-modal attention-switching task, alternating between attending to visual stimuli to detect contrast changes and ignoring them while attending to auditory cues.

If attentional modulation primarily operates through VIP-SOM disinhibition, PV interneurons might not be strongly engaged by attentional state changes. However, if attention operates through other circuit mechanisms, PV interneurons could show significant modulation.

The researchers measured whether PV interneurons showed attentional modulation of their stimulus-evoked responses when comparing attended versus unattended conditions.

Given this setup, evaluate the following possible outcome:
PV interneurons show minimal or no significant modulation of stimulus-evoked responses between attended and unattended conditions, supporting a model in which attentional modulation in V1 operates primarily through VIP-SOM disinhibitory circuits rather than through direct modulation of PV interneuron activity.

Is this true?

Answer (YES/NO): NO